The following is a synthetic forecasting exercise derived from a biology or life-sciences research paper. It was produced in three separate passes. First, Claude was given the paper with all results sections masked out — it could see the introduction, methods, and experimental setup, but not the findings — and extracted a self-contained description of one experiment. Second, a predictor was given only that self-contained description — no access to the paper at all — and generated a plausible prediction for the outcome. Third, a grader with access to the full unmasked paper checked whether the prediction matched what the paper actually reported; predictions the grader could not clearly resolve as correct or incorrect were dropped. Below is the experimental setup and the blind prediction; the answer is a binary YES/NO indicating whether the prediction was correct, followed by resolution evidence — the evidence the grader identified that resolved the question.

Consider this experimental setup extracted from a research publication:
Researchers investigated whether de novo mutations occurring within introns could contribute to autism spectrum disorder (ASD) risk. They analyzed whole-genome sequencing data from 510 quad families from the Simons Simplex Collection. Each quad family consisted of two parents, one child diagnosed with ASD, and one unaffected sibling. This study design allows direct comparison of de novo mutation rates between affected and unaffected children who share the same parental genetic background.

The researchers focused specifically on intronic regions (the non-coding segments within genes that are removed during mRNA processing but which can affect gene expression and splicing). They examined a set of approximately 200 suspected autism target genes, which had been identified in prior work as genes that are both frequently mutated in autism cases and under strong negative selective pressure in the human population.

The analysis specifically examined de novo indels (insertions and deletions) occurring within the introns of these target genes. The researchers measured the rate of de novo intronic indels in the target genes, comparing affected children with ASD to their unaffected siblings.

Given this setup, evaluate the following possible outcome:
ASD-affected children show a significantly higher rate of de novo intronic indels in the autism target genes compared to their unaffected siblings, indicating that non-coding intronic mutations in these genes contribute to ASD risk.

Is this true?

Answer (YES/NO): YES